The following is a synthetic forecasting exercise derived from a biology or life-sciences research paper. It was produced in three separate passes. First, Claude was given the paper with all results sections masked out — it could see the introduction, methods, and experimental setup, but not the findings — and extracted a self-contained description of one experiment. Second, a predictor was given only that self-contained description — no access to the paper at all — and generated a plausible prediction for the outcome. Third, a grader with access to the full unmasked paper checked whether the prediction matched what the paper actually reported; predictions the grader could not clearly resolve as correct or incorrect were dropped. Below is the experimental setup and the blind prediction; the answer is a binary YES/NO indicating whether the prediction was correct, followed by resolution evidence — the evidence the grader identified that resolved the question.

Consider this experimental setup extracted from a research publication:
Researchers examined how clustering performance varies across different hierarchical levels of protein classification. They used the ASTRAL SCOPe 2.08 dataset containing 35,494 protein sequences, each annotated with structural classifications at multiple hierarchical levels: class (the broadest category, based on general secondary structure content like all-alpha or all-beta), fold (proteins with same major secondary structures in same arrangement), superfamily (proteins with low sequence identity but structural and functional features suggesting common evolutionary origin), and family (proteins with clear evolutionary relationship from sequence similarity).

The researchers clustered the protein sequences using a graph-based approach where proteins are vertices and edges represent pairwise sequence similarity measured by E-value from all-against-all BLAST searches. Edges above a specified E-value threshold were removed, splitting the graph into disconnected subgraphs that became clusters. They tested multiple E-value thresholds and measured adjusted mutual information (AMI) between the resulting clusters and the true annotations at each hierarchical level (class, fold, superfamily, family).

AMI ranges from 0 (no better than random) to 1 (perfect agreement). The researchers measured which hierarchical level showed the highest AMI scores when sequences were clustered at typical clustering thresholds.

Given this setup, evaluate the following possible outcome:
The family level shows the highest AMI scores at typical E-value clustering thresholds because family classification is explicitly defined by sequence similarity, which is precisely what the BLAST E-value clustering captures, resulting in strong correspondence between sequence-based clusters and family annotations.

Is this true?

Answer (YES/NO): YES